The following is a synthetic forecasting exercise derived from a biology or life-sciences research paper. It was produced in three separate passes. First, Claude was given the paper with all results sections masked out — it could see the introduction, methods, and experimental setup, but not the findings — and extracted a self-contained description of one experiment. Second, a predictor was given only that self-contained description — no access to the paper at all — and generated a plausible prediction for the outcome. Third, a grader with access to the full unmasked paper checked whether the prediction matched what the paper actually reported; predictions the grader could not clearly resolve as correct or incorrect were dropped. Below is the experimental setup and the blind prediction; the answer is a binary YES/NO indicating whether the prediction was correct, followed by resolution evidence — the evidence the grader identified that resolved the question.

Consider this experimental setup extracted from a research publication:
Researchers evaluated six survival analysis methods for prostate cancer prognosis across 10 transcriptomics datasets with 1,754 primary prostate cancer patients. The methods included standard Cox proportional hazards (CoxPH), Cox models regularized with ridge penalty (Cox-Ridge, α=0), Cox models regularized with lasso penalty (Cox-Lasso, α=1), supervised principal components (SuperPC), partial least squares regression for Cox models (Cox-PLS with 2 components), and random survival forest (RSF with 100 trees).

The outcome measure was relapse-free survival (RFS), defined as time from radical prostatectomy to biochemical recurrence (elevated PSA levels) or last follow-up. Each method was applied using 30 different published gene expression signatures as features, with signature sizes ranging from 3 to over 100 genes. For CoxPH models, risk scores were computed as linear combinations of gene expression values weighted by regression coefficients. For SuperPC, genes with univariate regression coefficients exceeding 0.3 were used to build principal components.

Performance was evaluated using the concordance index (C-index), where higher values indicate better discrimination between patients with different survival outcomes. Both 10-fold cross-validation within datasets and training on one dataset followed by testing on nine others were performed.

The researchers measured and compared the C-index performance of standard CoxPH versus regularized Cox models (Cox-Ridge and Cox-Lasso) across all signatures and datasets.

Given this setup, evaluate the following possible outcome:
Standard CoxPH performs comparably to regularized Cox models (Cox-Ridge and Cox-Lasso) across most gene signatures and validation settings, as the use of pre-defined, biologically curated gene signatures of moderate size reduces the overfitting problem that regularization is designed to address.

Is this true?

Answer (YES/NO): NO